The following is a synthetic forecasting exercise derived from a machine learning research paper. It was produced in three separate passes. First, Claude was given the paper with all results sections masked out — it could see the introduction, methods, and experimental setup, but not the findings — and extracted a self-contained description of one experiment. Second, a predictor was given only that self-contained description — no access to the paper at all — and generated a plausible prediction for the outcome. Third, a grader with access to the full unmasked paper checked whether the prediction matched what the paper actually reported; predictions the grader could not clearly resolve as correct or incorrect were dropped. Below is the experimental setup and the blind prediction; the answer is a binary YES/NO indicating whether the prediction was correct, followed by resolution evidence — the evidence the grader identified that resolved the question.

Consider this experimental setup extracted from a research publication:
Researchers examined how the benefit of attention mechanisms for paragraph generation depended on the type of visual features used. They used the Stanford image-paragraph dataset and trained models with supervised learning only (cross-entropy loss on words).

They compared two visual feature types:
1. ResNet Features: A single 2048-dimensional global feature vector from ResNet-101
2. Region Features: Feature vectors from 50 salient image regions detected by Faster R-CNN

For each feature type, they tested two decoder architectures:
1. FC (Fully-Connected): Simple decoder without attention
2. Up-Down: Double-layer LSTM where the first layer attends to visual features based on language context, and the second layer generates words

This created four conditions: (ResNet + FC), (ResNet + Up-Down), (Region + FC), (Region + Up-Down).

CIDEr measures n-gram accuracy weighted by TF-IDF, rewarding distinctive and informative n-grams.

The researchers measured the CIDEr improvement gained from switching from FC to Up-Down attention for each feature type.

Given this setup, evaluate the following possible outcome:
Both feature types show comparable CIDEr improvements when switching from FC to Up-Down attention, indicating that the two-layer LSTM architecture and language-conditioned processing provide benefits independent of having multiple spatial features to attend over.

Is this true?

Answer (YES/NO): NO